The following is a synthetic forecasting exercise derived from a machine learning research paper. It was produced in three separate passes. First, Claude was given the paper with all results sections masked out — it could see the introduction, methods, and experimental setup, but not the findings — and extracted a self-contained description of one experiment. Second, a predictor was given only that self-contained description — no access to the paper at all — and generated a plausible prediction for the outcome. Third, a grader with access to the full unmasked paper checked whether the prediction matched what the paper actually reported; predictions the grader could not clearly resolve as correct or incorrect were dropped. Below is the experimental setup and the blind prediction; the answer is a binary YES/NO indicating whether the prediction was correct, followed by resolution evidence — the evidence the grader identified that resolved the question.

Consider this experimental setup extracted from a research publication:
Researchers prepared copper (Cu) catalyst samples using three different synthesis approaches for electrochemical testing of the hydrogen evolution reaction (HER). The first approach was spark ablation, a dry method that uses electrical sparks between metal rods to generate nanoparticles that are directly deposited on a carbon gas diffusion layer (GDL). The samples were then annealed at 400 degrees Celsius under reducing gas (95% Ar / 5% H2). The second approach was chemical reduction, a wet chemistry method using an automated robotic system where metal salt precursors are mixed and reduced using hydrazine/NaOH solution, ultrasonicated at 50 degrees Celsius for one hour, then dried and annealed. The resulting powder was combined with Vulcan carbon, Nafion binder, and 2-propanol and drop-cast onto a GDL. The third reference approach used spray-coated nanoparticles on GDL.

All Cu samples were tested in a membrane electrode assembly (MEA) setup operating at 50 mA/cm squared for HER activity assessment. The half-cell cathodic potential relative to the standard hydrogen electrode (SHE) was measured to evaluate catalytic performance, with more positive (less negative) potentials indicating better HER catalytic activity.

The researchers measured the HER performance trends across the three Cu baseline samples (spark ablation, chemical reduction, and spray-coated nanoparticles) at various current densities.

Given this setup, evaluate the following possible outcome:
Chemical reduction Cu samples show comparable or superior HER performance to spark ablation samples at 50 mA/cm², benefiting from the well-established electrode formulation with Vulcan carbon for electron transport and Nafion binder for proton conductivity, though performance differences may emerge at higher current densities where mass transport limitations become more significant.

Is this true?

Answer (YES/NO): NO